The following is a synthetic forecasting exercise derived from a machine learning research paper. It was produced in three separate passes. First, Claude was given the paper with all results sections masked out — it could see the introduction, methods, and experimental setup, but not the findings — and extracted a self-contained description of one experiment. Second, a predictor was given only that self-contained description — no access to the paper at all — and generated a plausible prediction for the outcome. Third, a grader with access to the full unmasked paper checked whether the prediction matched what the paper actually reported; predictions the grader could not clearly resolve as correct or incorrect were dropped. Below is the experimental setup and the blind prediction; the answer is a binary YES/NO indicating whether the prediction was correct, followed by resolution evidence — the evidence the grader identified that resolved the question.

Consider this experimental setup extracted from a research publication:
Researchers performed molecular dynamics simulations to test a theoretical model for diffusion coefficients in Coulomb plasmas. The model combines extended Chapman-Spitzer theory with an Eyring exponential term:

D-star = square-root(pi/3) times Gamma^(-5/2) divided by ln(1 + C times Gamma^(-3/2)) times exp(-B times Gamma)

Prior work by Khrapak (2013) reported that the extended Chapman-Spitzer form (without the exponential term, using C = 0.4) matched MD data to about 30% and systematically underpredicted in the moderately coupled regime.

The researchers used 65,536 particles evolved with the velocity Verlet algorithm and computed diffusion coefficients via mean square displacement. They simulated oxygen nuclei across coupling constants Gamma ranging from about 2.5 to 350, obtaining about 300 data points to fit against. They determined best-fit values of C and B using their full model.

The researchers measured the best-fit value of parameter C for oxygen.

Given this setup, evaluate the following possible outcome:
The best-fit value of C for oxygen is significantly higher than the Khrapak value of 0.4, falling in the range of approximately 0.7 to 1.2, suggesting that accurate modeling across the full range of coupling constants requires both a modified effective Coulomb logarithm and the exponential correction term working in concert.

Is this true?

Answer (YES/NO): YES